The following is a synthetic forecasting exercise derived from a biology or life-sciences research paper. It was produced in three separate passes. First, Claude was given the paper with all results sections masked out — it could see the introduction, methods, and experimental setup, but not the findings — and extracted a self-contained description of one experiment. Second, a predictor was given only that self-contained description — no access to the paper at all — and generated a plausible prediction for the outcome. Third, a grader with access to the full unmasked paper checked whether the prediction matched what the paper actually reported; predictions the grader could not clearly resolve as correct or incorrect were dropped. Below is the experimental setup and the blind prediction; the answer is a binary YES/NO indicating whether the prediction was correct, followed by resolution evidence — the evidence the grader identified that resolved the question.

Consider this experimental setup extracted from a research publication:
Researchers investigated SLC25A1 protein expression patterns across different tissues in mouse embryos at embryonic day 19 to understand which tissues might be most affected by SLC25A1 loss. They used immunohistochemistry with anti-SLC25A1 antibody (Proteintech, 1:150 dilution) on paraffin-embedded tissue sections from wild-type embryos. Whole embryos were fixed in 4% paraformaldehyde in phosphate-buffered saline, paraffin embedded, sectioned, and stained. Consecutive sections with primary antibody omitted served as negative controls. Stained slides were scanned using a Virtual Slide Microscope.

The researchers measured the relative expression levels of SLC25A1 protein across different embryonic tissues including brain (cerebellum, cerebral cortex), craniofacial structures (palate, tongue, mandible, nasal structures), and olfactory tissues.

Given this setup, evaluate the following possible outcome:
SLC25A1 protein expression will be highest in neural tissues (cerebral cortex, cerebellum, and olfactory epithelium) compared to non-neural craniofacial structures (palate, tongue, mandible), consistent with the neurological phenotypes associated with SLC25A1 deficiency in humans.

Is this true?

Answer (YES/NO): NO